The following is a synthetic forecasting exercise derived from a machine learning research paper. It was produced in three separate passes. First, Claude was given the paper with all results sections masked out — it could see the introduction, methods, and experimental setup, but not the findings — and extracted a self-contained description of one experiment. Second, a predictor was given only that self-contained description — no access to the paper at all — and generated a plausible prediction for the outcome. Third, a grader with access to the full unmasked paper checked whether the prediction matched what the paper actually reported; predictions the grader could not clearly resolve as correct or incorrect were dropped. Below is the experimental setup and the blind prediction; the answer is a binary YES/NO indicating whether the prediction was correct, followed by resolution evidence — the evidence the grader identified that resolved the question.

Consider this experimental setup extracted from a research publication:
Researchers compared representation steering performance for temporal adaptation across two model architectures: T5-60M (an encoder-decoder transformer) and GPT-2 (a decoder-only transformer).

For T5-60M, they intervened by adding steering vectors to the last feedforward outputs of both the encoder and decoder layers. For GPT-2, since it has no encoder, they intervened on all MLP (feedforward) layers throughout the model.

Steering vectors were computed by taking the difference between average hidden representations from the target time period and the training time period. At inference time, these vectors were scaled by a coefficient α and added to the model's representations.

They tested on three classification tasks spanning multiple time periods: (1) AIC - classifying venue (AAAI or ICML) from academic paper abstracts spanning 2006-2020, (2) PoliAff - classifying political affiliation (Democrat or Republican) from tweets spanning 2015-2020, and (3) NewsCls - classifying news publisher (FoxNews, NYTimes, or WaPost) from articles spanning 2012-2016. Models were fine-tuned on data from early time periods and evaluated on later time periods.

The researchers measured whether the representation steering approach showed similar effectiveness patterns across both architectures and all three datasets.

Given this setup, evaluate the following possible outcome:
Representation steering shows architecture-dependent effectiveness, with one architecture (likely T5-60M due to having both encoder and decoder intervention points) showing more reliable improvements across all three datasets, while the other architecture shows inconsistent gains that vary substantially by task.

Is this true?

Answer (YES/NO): YES